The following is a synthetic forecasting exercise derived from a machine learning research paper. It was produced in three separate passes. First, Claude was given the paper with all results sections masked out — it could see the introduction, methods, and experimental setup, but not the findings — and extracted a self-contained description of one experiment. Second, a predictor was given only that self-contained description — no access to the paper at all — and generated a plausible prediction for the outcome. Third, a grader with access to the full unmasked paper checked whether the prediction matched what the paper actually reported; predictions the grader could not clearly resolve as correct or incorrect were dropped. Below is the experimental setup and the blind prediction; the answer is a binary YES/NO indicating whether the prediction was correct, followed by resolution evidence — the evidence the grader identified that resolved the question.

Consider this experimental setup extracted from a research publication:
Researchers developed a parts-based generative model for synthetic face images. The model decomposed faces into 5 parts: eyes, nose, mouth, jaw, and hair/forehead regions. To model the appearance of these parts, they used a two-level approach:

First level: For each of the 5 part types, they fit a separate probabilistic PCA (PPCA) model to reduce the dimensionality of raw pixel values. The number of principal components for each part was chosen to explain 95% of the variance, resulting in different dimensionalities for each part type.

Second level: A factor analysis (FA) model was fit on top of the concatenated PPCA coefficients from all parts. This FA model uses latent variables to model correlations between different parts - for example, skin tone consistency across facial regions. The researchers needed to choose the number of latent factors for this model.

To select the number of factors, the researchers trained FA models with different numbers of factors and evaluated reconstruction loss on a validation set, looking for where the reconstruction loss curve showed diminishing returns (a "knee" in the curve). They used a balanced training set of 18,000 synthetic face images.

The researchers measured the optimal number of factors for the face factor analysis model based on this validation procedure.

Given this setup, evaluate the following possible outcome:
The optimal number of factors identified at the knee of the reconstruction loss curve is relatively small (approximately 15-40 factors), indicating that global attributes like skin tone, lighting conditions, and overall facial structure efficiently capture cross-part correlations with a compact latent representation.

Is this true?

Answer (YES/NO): NO